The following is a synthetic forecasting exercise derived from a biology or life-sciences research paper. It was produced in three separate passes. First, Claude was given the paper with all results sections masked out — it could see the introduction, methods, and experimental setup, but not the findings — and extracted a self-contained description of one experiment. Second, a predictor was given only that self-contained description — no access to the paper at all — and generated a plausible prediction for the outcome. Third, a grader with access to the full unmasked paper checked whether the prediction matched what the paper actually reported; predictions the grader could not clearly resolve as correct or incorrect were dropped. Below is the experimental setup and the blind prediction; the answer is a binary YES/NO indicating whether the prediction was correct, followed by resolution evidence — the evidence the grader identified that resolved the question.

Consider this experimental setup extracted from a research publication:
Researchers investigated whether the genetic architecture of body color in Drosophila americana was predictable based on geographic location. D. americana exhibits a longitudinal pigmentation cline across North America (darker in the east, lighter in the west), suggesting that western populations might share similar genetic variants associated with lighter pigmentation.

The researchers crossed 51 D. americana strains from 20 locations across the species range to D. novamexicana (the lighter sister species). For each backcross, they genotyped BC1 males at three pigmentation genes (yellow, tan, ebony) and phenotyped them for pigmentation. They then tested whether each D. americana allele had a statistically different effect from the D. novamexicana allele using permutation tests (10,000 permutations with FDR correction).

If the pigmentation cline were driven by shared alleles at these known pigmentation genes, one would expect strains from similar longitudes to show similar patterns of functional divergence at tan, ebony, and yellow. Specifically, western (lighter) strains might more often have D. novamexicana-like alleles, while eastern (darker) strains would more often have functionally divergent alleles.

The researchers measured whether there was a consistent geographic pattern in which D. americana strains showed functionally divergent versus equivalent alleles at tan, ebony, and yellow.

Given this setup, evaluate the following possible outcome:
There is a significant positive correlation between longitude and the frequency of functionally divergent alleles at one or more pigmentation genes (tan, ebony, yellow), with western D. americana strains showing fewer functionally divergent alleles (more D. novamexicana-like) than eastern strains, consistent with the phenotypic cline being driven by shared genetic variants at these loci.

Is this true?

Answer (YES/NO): NO